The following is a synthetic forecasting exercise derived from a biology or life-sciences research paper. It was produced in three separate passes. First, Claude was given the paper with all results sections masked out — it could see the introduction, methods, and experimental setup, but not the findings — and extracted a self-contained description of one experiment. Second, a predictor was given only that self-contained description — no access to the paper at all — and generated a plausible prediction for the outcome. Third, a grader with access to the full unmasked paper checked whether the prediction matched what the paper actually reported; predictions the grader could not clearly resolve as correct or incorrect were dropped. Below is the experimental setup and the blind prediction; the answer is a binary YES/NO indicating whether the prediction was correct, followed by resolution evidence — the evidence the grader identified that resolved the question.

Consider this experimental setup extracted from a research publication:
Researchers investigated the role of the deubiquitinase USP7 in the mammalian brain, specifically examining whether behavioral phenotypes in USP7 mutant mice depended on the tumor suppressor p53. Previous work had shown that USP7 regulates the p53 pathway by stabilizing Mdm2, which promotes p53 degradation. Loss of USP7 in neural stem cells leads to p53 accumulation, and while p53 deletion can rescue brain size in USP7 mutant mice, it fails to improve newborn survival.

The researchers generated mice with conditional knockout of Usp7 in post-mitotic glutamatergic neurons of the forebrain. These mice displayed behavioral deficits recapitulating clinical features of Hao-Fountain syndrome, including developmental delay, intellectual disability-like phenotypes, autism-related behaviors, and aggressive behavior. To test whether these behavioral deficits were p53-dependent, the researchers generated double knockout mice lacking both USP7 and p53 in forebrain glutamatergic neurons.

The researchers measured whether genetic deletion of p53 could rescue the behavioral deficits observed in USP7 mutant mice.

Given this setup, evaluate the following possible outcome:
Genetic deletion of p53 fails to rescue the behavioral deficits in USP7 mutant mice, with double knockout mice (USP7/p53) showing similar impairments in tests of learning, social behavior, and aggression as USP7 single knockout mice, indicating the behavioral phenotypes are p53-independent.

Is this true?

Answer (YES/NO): NO